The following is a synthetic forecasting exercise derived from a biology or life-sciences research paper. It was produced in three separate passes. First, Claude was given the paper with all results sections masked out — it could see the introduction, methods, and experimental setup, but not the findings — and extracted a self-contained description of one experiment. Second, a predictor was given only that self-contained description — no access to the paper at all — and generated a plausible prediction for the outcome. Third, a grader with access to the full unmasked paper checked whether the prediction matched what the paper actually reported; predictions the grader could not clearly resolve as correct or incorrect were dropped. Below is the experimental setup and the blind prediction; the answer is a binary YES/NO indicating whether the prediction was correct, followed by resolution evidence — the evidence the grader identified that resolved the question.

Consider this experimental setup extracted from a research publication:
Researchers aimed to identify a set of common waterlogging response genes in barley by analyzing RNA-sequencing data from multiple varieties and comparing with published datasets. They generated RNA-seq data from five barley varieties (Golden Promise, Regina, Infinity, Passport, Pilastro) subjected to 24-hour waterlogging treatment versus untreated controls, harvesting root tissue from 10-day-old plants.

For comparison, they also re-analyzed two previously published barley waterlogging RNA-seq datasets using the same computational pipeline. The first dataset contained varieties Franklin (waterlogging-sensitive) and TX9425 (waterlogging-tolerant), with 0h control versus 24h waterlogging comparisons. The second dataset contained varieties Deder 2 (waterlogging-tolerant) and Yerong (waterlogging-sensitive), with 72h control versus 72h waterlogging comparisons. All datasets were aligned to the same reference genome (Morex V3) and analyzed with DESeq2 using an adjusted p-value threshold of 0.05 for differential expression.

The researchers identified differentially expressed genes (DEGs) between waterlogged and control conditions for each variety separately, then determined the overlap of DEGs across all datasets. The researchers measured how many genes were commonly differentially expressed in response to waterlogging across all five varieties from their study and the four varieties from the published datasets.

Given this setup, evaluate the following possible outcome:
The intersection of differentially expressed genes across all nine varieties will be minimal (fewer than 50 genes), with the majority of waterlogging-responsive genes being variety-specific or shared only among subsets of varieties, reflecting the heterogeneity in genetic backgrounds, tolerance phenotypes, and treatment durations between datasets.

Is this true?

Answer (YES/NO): NO